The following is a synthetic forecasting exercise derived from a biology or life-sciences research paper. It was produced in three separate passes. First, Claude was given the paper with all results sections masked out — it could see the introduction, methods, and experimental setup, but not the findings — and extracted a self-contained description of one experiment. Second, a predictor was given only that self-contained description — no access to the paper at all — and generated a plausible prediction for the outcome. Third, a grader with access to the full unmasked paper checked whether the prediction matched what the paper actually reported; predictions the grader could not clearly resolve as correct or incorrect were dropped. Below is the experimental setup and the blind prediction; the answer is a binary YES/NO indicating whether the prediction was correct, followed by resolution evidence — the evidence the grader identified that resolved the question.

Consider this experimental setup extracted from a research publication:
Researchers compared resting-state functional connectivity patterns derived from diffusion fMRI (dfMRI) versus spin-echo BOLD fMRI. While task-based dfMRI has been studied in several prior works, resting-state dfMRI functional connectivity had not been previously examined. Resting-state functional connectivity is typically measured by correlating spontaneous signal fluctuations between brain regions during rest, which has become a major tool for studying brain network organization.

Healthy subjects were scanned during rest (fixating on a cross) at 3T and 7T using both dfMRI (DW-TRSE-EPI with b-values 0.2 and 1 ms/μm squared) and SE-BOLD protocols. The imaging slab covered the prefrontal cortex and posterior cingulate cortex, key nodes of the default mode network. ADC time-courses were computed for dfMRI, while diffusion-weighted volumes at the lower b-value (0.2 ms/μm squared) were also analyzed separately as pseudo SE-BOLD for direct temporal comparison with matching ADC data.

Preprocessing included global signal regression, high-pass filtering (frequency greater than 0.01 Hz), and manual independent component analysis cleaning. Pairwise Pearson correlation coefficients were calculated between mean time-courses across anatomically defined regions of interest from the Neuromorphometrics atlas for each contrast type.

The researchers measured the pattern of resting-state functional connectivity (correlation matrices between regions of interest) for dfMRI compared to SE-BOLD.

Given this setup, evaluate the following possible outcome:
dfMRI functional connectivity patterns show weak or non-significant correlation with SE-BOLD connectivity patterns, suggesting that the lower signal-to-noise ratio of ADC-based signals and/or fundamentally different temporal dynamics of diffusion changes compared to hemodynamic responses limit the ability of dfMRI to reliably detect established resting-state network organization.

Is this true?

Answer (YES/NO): NO